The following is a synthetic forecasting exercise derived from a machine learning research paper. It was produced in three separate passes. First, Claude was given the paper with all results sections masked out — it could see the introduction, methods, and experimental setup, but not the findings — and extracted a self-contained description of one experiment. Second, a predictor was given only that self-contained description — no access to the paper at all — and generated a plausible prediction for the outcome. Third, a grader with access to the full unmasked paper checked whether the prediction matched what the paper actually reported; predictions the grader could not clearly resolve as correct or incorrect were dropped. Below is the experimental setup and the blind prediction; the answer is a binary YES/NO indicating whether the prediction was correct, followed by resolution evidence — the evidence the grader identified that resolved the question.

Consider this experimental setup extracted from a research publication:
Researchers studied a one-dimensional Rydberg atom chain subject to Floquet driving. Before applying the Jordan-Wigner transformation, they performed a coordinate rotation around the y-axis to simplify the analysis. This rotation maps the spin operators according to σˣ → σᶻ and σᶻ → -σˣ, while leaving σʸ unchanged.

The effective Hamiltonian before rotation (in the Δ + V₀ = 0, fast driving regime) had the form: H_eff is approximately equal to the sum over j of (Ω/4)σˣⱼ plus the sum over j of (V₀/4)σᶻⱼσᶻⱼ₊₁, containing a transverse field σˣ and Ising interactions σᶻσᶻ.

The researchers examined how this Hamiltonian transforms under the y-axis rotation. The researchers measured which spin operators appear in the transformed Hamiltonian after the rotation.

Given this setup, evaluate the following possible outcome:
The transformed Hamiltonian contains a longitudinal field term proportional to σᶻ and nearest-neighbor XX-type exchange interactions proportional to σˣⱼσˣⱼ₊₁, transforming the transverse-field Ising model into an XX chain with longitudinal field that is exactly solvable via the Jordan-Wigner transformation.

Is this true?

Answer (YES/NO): YES